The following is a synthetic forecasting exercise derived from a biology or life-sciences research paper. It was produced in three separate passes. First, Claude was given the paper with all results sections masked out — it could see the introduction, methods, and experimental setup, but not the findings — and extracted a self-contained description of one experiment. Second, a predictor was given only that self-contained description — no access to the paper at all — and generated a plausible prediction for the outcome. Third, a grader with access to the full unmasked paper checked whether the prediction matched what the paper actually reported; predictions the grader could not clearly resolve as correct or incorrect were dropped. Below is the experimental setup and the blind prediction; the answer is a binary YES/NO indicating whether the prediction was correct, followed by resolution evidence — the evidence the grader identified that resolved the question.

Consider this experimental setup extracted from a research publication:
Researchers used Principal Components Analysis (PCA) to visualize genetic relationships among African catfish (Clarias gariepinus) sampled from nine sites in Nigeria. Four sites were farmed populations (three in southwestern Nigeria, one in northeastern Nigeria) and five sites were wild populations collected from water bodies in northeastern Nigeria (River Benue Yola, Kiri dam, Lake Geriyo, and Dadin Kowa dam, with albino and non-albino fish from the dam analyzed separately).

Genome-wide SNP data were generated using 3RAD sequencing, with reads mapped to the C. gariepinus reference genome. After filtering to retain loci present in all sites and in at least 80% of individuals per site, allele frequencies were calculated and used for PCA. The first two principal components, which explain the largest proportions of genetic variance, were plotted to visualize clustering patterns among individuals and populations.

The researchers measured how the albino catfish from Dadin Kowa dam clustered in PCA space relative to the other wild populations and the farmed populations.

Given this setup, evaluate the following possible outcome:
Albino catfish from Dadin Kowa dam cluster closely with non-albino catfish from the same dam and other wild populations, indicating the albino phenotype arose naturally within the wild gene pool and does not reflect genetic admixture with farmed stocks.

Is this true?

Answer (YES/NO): NO